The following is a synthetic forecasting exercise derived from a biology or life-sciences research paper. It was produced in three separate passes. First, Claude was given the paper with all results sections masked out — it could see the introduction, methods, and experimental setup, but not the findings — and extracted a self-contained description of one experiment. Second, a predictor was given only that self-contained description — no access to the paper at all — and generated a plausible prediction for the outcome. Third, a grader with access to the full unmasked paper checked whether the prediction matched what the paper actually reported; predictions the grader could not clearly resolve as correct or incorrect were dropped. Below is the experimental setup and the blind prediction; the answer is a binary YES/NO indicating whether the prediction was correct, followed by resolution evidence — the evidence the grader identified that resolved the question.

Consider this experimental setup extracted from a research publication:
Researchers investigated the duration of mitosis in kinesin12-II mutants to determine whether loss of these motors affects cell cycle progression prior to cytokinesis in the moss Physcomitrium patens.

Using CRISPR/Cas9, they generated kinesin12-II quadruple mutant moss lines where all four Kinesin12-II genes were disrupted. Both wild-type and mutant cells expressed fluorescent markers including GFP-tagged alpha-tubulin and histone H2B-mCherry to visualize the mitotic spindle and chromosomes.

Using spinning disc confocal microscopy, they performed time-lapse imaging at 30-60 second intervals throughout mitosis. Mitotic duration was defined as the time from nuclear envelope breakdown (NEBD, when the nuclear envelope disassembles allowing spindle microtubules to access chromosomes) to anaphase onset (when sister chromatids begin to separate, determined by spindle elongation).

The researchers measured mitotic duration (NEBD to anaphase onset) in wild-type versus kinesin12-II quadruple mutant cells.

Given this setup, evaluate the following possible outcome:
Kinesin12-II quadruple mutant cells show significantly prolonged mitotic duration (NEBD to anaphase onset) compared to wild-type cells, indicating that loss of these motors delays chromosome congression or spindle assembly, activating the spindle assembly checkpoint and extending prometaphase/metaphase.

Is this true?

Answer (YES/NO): NO